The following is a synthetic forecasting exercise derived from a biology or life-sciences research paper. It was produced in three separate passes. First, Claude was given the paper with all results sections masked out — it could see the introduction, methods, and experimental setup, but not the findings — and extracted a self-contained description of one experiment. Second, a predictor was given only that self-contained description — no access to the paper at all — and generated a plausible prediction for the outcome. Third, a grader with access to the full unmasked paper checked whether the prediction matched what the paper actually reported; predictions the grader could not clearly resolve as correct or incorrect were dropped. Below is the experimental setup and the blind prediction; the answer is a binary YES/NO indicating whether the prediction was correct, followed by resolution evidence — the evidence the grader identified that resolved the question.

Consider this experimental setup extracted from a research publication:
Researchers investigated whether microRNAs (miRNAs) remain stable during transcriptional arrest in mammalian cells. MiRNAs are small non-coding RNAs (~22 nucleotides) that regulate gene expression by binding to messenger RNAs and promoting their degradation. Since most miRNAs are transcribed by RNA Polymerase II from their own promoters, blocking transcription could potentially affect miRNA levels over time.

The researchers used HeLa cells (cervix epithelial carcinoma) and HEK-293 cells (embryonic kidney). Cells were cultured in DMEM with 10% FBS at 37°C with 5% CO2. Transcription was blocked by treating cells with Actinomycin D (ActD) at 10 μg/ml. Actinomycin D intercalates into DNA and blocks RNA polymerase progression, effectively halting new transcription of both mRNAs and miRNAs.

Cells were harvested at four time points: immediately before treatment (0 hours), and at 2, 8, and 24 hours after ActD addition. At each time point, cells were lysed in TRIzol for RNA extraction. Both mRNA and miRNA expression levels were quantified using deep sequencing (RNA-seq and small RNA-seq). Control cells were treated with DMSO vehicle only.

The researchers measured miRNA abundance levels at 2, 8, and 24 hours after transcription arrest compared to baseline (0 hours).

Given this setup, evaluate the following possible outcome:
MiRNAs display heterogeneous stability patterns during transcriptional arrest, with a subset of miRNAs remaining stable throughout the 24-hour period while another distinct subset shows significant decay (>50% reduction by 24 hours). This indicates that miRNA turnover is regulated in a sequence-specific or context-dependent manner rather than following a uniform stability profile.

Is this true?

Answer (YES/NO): NO